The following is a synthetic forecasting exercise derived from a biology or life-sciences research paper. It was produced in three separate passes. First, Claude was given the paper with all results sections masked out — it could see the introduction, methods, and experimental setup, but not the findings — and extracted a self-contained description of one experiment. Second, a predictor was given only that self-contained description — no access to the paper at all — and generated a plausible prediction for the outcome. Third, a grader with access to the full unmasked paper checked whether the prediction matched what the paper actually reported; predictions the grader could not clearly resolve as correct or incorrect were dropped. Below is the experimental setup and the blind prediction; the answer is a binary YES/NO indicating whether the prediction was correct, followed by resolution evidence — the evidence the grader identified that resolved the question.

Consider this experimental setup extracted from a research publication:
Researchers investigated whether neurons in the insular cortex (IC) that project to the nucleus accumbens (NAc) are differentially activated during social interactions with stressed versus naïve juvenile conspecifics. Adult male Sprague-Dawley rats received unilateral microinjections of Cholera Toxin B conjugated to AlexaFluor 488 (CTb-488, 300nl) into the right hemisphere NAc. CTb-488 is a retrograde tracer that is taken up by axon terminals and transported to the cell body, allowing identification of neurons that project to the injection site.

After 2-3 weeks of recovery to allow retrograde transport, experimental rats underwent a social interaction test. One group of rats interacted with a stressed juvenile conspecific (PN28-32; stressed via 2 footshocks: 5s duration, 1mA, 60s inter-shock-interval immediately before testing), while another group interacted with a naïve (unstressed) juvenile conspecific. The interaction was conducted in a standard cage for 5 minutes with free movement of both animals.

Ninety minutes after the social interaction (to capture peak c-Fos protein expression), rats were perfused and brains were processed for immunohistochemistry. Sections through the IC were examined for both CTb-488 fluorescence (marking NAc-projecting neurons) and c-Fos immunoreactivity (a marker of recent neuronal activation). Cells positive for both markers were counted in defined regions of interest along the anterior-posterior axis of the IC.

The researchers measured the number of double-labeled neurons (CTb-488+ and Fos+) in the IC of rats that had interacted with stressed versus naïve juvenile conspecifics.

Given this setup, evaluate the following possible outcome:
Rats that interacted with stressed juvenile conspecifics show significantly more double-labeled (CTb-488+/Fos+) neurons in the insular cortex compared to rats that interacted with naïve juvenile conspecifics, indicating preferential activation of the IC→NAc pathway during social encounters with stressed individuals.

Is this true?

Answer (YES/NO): YES